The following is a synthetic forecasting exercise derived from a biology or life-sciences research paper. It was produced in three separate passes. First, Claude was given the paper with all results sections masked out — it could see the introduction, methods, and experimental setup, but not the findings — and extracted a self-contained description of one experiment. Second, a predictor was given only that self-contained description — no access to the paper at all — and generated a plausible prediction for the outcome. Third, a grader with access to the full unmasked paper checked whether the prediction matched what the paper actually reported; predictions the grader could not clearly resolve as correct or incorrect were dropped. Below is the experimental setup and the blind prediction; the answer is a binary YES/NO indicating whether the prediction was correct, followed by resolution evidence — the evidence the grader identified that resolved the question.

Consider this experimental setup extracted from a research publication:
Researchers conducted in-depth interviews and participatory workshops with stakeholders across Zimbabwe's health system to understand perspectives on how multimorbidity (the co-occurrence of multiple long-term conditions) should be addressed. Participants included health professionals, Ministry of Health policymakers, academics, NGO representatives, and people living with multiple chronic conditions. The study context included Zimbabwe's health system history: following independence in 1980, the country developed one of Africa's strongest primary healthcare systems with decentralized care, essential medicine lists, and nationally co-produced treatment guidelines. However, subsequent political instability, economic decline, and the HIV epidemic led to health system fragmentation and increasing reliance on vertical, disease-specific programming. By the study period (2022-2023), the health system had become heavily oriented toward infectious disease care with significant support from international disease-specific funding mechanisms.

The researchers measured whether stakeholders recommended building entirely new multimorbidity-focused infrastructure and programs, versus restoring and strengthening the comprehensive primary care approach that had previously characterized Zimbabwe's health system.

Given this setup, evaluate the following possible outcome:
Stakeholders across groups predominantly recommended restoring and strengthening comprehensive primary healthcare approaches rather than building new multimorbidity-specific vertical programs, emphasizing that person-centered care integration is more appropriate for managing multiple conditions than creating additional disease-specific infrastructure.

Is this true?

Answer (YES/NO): YES